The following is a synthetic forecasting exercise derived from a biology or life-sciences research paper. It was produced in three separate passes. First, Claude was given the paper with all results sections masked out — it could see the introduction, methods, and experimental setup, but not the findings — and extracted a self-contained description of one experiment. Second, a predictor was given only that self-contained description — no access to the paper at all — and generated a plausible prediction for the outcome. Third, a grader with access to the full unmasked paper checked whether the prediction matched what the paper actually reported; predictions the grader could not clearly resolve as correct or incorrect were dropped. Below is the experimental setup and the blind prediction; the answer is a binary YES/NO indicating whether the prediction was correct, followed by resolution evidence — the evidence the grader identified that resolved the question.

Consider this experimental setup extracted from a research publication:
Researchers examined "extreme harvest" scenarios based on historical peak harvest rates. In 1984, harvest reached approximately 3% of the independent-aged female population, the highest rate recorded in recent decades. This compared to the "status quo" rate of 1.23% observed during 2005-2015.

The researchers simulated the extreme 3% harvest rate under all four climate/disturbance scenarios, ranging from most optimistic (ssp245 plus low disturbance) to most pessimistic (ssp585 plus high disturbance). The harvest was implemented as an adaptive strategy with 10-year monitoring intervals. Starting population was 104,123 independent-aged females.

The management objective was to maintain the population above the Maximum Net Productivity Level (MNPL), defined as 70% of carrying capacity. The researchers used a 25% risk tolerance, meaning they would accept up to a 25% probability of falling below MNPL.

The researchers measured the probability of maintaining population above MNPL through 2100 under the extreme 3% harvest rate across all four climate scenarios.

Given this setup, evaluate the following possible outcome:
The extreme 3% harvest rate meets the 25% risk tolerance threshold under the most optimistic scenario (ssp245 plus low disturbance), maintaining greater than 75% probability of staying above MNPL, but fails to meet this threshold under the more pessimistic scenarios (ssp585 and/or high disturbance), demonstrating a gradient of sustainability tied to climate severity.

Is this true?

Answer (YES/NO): NO